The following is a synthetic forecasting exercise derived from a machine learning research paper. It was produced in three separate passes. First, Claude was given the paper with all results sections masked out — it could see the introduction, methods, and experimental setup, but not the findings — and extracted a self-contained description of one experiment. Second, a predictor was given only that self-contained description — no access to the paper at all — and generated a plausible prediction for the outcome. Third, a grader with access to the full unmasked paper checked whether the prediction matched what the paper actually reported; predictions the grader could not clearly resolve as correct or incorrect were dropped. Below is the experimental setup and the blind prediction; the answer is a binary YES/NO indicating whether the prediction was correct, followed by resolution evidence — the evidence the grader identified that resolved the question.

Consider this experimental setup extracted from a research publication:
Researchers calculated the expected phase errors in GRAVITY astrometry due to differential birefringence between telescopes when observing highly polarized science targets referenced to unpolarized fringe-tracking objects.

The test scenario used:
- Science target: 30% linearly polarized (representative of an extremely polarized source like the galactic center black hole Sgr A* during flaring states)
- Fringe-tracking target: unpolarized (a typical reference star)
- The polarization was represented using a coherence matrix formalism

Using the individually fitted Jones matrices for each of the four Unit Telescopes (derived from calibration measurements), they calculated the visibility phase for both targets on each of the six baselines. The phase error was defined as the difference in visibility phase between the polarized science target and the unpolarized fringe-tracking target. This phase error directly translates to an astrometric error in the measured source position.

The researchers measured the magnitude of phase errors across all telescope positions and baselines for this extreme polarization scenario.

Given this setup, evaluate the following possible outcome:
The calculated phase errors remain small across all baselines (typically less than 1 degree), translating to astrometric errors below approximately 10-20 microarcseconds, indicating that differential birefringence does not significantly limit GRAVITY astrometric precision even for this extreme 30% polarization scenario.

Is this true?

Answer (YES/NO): YES